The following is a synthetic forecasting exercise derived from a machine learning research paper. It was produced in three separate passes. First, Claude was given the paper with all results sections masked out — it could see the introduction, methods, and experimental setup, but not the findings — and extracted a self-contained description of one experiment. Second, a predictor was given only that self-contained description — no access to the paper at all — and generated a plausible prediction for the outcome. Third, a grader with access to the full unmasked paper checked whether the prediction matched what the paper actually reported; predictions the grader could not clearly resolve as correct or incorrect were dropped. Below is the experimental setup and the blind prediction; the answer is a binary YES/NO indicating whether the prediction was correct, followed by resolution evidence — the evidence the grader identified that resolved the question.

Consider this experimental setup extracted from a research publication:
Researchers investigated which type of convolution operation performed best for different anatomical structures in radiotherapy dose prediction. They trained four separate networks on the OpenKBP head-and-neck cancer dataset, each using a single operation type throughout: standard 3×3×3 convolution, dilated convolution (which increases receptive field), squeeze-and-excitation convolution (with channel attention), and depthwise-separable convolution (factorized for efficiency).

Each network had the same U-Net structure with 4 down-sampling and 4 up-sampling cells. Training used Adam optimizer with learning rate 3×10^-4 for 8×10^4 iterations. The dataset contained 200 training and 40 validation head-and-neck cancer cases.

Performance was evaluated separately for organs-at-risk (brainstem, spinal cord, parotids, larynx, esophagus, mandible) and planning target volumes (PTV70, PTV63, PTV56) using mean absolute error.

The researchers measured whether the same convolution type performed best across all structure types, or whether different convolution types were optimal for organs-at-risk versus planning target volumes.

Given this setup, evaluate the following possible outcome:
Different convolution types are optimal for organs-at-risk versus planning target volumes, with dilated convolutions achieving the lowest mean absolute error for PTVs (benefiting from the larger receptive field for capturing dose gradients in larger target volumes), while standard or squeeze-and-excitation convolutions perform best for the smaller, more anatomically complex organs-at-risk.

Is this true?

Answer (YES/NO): NO